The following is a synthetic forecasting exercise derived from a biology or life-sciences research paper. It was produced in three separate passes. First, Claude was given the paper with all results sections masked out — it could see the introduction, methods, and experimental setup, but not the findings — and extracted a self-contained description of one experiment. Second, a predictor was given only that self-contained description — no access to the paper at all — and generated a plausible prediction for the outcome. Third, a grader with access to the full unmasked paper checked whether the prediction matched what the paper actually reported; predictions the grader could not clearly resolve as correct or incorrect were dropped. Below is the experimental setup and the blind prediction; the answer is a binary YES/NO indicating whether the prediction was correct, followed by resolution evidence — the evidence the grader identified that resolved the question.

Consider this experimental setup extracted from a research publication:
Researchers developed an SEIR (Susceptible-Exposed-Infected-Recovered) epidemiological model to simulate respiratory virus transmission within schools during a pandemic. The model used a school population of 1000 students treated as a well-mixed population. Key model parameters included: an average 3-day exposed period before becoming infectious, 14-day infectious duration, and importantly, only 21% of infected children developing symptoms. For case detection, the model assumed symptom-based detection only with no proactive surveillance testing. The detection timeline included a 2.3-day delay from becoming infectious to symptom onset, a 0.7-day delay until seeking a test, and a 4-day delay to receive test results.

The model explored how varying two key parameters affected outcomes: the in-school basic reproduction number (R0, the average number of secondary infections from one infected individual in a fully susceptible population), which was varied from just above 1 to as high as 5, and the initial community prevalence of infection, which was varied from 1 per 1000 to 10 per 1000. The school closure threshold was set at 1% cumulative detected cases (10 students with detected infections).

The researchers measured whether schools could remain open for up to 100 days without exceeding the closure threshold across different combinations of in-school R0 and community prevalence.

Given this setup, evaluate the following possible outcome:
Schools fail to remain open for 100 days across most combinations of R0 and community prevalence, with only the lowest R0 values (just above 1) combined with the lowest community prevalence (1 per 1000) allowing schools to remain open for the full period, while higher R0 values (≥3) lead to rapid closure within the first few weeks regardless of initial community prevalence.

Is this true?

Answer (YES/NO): NO